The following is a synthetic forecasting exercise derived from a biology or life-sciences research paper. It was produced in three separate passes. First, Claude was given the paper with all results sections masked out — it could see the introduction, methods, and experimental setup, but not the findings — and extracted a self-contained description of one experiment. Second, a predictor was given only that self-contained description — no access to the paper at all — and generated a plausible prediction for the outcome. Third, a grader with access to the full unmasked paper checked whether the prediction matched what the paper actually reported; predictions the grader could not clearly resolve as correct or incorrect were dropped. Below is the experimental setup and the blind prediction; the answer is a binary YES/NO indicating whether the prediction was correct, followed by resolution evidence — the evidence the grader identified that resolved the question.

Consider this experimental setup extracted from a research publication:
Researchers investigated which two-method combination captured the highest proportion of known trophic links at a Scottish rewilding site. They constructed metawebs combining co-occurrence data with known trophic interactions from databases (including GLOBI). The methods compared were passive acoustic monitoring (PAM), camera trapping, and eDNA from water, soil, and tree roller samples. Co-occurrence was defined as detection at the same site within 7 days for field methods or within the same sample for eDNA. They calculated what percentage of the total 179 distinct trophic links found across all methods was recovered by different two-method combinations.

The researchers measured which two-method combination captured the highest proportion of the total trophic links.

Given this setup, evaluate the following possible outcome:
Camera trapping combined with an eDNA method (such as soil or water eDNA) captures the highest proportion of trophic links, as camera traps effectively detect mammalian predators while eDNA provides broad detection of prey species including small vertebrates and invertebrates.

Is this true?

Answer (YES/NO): NO